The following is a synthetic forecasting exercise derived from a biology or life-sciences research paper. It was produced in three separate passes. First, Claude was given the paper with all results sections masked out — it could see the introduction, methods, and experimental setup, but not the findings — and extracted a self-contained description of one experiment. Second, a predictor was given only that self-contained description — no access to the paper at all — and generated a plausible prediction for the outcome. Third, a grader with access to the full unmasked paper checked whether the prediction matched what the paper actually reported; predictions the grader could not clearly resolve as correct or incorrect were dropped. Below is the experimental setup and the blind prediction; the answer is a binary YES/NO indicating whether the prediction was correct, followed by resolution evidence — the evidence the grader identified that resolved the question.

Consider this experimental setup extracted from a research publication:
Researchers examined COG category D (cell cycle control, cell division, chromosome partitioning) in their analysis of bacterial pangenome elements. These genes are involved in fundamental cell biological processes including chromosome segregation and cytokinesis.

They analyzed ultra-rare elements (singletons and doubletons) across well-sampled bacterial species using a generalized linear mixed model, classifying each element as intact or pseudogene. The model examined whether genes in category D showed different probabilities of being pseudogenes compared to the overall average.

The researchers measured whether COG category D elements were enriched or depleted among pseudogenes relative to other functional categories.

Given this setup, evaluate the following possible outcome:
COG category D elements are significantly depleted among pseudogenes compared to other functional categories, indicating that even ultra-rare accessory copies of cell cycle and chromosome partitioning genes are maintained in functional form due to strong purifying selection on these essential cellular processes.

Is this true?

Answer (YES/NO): YES